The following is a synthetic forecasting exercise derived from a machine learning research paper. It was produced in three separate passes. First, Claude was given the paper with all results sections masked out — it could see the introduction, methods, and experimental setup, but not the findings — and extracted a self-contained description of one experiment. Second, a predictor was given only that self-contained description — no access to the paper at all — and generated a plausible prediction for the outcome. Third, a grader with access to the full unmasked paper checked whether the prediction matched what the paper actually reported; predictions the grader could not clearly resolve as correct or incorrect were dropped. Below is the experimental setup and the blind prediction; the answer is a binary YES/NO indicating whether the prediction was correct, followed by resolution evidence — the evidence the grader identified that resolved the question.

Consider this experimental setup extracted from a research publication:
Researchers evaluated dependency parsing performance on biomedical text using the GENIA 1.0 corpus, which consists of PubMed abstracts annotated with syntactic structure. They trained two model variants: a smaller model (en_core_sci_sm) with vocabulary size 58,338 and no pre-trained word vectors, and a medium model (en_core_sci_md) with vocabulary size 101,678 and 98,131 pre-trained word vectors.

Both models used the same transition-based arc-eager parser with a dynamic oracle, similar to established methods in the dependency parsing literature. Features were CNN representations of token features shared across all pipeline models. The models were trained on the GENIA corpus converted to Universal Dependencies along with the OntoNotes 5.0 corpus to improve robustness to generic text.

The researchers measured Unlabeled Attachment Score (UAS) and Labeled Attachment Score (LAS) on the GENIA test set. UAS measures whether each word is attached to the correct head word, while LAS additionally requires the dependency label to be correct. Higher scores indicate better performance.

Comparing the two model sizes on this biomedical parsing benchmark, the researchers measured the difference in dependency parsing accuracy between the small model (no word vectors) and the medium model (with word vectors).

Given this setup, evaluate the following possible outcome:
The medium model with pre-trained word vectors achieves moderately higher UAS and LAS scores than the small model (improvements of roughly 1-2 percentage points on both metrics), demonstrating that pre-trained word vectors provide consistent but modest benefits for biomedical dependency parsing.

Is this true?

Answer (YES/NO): NO